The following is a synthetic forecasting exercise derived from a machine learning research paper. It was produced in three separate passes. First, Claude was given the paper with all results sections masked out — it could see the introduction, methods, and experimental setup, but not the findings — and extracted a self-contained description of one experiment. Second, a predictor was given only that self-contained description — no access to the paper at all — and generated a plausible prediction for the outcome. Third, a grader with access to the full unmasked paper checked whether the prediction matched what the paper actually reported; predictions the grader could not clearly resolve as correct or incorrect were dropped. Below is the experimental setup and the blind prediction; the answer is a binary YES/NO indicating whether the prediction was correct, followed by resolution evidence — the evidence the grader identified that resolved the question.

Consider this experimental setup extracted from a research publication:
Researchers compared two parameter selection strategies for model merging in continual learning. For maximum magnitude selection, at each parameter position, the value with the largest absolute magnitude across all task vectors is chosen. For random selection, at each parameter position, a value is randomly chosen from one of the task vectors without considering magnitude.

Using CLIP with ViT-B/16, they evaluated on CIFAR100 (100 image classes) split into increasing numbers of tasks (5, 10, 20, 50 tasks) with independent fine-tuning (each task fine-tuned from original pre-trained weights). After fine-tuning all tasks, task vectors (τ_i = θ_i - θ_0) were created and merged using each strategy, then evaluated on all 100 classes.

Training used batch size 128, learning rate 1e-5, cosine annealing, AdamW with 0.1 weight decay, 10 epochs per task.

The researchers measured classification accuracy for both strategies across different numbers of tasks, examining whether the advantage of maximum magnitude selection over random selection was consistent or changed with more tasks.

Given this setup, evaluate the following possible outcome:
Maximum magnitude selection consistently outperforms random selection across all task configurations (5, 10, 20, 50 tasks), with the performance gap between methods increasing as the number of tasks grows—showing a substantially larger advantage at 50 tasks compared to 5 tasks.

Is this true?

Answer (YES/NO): NO